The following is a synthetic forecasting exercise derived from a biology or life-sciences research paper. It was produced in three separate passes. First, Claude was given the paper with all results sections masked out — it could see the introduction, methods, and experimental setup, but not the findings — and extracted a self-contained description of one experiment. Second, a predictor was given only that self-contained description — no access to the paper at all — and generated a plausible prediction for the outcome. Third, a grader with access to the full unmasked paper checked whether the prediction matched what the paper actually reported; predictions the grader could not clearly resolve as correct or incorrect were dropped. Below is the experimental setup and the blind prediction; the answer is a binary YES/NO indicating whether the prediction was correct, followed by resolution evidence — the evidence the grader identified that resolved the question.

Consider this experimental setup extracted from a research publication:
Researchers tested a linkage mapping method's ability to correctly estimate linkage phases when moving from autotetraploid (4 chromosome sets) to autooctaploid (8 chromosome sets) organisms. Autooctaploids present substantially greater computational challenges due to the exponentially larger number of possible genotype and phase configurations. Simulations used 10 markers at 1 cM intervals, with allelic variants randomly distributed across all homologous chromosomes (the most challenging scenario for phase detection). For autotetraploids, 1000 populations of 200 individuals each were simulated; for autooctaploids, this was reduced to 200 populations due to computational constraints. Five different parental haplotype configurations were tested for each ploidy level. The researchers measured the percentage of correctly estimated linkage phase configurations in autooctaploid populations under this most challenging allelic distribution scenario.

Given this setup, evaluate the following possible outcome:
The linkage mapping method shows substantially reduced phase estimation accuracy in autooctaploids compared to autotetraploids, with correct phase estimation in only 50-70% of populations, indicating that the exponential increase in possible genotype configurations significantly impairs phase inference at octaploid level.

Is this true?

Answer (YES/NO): NO